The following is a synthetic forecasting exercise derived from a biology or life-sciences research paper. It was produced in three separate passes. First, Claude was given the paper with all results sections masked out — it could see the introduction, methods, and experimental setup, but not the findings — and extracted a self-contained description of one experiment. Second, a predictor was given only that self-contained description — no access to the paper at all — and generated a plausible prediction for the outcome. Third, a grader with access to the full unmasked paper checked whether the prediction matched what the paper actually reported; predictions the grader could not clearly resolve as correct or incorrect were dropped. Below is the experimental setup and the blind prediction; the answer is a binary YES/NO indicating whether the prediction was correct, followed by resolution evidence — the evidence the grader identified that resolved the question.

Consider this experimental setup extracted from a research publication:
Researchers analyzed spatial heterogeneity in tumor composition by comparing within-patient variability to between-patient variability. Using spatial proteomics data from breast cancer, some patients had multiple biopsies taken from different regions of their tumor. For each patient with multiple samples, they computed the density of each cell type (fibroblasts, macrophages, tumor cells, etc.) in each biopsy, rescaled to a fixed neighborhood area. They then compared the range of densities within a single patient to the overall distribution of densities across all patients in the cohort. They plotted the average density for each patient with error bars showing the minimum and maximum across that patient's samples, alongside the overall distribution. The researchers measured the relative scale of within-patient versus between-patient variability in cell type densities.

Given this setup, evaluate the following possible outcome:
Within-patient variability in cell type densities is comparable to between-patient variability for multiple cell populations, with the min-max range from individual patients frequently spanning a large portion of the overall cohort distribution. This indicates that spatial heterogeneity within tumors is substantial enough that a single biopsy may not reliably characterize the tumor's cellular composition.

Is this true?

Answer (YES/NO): YES